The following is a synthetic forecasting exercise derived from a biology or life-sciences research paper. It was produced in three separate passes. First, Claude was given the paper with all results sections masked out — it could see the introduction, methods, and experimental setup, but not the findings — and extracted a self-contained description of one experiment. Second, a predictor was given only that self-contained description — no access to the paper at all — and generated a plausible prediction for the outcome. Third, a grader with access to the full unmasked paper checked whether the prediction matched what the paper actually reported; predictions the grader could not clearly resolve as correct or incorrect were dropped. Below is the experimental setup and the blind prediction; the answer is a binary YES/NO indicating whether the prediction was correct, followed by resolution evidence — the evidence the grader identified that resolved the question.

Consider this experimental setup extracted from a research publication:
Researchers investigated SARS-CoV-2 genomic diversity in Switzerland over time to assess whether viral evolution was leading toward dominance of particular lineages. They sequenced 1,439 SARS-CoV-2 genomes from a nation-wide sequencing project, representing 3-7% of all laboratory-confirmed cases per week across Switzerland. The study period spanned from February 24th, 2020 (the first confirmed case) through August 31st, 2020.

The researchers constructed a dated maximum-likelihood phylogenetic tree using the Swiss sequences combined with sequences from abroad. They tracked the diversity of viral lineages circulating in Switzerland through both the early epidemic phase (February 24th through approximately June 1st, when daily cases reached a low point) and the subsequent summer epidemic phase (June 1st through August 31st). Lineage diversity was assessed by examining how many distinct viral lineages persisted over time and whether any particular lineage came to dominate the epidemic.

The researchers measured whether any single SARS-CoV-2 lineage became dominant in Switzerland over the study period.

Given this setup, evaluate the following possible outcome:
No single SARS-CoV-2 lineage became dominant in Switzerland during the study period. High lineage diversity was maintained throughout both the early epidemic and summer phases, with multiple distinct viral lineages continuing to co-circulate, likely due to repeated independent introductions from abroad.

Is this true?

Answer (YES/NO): YES